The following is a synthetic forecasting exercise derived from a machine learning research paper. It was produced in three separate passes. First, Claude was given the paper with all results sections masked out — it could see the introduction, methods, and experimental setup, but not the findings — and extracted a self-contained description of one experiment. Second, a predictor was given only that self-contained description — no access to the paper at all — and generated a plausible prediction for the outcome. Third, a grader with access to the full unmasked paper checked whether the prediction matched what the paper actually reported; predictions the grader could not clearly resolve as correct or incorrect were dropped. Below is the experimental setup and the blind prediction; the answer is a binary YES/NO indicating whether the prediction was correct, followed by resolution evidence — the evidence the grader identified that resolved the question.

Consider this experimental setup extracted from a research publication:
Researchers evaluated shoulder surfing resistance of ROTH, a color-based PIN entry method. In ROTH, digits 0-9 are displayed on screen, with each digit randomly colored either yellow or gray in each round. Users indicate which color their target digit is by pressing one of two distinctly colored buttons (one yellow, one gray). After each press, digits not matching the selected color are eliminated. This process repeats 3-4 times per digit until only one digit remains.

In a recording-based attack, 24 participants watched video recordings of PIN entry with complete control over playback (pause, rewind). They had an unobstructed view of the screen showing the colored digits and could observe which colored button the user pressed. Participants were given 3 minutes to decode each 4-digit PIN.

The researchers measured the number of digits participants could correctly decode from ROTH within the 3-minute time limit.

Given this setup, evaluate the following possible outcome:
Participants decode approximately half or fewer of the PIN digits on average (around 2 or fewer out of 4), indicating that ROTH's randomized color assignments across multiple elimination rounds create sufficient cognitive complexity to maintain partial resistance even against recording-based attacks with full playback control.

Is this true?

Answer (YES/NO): NO